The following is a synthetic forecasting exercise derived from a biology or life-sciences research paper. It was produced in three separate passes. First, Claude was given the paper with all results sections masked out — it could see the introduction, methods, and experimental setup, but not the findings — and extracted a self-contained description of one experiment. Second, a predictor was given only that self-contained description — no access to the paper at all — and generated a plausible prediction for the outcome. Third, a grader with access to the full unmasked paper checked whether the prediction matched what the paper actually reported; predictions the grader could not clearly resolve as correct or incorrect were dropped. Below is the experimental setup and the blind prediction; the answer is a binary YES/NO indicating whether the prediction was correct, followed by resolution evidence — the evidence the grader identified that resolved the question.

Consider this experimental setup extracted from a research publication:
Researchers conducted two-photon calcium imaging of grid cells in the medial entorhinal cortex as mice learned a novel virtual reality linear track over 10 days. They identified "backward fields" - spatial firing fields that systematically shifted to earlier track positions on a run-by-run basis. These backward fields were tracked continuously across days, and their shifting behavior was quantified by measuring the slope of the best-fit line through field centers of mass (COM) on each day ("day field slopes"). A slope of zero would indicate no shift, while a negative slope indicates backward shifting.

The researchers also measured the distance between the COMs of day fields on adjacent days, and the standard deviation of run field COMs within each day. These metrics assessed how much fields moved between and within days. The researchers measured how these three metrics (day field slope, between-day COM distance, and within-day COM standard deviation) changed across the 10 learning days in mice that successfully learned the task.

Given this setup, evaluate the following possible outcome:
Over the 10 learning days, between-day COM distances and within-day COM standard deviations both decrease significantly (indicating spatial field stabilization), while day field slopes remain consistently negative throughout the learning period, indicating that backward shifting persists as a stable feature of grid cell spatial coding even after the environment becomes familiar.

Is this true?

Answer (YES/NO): NO